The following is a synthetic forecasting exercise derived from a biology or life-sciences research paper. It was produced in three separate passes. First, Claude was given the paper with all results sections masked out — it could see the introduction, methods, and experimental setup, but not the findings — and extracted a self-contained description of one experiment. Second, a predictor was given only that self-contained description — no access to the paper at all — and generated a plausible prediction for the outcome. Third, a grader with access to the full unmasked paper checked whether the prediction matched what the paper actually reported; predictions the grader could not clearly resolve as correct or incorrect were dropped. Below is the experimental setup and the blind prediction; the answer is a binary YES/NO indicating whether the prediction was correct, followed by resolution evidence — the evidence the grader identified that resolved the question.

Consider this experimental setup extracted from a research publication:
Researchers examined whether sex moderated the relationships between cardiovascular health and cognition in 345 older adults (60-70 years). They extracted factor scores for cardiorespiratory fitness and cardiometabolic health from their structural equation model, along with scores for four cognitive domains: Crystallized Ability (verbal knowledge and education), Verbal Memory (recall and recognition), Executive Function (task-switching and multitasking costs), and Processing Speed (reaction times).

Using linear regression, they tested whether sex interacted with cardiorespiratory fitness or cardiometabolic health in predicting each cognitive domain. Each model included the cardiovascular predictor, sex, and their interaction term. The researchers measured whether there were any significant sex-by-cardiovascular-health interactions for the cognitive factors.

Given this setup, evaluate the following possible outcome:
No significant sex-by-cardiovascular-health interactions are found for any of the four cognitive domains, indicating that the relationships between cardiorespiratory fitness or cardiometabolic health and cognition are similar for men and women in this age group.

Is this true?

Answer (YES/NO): NO